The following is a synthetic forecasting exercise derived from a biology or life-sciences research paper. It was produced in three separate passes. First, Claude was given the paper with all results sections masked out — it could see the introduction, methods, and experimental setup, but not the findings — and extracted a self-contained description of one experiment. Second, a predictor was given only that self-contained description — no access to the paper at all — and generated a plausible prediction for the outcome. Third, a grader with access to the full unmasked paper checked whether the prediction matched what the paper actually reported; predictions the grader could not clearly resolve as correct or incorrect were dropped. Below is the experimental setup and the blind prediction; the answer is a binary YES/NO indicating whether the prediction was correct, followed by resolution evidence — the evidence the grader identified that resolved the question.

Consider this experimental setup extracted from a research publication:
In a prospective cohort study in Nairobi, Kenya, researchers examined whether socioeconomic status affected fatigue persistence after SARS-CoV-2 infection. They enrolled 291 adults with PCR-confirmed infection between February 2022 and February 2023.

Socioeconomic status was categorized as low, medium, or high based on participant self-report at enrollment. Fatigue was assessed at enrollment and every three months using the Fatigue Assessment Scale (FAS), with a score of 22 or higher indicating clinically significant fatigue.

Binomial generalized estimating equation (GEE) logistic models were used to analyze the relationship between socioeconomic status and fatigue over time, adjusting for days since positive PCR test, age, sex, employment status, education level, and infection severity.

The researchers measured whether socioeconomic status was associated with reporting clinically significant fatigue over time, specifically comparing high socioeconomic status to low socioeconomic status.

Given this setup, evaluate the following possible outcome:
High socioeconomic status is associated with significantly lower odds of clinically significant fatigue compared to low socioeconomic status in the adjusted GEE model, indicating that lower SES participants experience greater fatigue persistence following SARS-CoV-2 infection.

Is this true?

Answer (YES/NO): YES